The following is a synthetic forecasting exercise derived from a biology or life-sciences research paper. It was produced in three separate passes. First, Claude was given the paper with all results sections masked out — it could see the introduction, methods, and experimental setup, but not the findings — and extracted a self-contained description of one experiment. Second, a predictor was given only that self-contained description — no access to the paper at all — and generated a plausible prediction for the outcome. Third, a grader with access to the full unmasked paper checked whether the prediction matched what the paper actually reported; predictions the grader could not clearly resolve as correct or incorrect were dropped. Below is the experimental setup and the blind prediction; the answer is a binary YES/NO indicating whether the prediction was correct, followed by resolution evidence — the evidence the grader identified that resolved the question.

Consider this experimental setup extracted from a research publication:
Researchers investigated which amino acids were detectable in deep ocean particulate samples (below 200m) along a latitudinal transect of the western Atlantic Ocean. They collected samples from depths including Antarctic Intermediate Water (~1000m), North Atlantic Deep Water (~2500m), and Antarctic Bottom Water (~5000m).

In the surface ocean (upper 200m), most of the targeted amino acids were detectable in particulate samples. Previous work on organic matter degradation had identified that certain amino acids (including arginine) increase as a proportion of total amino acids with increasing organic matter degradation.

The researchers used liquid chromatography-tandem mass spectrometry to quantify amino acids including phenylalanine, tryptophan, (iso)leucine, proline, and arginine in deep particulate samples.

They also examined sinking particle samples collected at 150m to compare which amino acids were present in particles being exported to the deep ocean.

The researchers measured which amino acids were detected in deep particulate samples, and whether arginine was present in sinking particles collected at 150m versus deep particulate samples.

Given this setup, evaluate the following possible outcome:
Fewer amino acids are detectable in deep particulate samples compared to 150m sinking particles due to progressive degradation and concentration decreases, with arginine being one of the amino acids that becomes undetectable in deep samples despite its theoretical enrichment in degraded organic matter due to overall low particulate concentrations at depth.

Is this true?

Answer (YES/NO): NO